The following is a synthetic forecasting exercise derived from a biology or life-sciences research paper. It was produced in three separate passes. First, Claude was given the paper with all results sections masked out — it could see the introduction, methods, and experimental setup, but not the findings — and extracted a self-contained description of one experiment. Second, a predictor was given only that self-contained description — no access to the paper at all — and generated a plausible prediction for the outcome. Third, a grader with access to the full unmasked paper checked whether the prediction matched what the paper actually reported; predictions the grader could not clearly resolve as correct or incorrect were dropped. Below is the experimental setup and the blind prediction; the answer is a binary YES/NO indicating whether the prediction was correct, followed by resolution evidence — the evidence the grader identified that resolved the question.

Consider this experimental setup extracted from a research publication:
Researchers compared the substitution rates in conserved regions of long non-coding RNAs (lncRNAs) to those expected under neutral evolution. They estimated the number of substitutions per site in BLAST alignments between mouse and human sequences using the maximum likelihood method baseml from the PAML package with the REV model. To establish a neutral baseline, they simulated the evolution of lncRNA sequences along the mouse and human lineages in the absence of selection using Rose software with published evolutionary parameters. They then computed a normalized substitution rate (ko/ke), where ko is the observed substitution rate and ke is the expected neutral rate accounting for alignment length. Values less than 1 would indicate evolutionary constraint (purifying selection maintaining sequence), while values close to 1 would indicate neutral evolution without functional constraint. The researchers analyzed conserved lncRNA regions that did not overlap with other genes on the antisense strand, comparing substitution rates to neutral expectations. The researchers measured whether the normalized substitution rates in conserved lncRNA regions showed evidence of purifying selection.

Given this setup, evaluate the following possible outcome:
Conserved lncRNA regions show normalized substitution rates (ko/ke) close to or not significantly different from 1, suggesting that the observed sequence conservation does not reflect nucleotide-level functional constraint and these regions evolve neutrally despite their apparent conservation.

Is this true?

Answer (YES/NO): NO